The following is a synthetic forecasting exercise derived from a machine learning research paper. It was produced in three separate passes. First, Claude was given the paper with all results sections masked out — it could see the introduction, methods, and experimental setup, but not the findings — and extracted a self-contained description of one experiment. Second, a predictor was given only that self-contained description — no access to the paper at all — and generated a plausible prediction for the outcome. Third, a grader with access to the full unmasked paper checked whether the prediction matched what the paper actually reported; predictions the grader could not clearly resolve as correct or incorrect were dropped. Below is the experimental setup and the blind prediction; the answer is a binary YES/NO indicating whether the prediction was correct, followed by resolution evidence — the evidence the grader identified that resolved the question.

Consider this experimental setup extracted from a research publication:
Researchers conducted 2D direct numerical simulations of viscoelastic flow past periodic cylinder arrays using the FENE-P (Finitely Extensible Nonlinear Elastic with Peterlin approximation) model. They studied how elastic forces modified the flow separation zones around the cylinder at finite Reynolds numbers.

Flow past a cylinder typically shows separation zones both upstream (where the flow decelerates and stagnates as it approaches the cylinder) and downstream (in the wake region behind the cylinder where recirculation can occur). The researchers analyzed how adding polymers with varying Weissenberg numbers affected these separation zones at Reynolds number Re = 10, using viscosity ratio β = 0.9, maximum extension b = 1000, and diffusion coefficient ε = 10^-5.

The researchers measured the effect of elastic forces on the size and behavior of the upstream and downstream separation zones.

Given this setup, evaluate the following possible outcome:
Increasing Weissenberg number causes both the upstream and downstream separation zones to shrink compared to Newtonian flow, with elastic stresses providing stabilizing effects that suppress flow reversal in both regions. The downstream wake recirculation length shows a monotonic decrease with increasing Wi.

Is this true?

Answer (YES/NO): NO